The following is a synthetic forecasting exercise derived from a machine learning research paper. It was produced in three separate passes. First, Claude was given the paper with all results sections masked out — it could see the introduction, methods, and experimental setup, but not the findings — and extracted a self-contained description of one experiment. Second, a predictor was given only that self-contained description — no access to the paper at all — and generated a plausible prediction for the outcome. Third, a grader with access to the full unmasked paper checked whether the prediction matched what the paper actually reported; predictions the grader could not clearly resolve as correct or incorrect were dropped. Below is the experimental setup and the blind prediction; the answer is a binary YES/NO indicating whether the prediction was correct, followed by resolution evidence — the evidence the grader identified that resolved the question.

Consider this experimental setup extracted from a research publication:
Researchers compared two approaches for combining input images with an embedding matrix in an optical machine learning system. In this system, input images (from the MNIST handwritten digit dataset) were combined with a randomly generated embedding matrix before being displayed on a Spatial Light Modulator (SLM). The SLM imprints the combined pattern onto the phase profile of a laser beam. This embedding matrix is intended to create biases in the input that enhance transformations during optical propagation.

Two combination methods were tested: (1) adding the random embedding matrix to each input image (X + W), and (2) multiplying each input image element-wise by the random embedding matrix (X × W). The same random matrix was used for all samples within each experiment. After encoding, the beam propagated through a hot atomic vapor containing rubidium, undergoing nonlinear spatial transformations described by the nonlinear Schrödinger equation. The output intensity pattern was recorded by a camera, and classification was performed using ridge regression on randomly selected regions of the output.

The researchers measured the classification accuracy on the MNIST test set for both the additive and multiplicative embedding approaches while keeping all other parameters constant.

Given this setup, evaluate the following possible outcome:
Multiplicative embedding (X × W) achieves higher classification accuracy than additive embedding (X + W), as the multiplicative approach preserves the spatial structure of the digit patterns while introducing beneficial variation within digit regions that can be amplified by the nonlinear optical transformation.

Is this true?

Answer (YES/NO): NO